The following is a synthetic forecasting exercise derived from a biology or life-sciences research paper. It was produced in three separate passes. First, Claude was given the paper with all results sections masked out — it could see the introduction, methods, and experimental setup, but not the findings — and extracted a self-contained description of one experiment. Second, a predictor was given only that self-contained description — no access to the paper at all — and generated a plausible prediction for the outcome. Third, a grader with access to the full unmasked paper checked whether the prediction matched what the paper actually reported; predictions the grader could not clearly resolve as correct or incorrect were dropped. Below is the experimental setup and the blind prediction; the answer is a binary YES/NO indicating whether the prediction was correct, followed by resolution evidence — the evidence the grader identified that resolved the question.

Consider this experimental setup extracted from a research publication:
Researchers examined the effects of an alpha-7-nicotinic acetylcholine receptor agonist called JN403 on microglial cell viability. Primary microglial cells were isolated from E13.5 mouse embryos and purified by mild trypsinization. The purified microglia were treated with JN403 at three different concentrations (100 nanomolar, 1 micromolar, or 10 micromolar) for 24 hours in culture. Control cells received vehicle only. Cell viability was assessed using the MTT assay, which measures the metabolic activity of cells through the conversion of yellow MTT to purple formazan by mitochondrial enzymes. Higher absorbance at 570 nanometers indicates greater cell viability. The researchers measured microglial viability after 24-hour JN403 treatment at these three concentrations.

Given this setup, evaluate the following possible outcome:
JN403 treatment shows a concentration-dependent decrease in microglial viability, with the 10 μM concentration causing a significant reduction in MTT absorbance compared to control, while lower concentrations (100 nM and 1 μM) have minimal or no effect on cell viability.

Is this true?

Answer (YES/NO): NO